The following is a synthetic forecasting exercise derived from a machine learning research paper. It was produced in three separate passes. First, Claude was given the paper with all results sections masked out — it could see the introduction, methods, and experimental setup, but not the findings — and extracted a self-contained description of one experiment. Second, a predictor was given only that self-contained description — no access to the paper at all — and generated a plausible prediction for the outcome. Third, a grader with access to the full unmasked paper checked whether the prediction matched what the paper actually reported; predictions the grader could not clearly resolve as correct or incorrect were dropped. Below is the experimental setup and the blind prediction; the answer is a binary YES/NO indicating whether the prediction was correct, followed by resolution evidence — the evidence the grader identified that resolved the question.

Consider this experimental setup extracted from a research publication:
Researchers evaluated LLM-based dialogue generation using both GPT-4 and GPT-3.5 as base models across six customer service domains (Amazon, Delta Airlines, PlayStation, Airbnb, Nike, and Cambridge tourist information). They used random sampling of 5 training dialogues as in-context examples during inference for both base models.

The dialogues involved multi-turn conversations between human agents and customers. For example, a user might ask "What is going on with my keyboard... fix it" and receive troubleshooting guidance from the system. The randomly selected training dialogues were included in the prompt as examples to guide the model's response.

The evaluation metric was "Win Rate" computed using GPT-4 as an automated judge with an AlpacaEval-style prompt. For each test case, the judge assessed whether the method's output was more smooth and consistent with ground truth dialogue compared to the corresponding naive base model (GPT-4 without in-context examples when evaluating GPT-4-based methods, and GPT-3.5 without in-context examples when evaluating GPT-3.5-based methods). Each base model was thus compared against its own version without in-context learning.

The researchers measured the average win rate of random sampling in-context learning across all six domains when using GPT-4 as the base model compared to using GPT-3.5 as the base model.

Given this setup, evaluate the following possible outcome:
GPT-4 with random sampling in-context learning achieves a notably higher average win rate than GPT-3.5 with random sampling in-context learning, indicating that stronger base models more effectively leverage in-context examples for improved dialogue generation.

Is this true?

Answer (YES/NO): NO